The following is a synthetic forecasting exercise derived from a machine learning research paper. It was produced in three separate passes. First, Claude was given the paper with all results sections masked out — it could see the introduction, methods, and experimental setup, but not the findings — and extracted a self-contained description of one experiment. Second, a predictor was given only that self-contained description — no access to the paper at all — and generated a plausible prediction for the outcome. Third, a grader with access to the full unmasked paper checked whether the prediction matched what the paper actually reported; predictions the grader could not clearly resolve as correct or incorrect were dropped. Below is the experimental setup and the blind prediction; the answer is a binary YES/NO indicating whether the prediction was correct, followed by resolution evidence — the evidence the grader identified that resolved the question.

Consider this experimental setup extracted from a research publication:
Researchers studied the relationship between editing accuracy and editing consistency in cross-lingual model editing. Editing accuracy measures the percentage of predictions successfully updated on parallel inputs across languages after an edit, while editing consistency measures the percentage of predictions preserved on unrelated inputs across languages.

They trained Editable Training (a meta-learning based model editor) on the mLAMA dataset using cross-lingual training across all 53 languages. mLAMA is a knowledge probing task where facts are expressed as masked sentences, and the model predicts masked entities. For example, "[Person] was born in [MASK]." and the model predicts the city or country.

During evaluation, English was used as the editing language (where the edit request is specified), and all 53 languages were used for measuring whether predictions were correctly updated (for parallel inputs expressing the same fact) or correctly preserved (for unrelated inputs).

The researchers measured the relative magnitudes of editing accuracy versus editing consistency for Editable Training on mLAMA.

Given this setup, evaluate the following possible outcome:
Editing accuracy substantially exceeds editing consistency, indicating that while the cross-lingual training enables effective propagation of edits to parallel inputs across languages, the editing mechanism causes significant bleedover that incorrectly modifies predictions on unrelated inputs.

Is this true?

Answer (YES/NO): YES